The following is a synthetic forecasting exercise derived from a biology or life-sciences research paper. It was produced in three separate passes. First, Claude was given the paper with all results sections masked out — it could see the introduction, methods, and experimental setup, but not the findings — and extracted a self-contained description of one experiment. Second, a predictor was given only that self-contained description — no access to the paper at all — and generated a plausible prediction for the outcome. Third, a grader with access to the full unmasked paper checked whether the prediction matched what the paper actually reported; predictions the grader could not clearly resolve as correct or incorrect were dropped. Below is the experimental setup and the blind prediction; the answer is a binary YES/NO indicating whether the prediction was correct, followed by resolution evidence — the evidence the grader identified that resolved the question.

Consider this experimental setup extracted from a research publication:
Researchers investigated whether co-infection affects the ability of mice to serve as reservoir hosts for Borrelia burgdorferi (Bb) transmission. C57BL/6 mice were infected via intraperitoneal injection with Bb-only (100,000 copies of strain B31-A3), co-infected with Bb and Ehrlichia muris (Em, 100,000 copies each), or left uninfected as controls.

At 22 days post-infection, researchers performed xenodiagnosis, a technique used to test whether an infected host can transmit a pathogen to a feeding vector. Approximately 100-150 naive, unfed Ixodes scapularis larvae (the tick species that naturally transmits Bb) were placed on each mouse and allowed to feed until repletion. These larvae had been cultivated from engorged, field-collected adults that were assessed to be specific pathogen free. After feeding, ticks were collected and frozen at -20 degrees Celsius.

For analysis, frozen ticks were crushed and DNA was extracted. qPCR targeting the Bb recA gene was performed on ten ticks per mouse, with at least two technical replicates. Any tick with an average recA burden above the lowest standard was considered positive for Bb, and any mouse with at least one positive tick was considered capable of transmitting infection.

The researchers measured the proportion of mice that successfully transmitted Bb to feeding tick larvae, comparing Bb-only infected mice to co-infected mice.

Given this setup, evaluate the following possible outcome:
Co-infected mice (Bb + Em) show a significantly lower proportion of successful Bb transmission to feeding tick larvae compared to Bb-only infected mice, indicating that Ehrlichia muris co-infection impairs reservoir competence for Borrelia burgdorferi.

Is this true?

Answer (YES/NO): NO